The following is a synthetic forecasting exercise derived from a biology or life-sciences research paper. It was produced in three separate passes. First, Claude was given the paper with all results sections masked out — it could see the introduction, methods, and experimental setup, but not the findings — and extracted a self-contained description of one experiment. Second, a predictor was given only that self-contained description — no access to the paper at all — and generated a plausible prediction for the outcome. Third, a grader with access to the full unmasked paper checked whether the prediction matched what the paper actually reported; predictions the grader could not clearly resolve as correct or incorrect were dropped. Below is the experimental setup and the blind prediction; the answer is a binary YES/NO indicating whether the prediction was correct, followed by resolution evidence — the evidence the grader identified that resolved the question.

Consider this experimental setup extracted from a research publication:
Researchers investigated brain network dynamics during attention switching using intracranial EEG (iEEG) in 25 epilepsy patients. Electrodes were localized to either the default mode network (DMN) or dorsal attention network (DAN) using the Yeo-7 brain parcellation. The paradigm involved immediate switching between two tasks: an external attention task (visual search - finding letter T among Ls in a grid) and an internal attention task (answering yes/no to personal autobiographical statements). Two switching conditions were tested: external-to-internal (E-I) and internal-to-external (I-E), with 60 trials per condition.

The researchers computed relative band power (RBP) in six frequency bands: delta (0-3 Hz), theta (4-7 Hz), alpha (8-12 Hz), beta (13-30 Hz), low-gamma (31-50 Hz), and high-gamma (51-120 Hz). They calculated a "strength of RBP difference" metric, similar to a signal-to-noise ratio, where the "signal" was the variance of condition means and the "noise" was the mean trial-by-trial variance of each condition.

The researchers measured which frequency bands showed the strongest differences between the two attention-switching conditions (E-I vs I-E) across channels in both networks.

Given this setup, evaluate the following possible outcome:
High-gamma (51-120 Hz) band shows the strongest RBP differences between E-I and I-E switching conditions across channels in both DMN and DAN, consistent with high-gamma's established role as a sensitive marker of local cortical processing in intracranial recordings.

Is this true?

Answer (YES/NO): NO